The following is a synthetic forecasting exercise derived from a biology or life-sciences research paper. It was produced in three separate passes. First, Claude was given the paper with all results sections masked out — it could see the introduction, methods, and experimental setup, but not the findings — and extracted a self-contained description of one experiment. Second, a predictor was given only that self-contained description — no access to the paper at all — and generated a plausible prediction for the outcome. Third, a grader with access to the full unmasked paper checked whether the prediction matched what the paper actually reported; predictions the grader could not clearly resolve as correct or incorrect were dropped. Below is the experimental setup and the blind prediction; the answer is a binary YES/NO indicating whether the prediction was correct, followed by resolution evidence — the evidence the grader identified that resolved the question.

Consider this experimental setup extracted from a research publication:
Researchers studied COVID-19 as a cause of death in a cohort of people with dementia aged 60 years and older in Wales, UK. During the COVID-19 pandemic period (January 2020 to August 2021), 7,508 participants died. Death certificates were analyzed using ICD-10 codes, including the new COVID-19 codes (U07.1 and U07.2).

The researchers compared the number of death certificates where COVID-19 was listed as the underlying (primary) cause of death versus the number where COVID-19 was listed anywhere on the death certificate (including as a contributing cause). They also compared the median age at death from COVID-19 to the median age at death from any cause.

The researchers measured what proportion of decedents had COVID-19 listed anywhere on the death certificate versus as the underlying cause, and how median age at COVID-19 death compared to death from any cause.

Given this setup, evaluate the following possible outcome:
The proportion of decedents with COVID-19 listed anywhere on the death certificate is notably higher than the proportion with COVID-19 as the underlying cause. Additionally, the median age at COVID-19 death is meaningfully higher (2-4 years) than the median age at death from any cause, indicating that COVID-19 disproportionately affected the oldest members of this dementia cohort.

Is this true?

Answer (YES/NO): NO